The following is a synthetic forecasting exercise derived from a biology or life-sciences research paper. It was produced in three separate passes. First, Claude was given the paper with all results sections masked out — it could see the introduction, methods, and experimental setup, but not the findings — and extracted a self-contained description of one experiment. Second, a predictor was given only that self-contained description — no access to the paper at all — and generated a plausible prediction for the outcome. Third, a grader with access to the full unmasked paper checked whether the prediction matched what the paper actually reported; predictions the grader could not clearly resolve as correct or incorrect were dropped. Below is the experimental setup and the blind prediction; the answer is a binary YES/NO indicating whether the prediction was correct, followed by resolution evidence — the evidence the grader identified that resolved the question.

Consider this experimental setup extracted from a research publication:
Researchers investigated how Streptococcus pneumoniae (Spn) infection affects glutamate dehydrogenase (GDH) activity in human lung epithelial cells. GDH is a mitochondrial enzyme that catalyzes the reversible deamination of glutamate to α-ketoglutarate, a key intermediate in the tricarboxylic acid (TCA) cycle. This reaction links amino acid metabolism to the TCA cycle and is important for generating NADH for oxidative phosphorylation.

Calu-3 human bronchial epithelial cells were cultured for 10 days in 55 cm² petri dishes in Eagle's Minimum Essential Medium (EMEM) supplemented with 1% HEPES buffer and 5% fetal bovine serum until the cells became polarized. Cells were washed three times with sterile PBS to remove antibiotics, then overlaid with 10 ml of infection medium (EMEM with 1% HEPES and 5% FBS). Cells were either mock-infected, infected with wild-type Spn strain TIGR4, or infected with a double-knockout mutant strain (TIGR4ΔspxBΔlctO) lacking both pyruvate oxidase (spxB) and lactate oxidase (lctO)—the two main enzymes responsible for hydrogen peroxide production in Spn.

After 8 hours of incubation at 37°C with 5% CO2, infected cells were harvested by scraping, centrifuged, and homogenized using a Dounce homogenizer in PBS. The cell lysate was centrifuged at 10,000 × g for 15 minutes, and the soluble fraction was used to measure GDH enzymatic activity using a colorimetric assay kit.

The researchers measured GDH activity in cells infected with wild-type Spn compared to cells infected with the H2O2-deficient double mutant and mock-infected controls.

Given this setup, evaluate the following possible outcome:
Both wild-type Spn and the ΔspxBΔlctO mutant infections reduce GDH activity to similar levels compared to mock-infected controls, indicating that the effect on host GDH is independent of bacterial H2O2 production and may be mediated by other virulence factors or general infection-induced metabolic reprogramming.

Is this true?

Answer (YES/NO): NO